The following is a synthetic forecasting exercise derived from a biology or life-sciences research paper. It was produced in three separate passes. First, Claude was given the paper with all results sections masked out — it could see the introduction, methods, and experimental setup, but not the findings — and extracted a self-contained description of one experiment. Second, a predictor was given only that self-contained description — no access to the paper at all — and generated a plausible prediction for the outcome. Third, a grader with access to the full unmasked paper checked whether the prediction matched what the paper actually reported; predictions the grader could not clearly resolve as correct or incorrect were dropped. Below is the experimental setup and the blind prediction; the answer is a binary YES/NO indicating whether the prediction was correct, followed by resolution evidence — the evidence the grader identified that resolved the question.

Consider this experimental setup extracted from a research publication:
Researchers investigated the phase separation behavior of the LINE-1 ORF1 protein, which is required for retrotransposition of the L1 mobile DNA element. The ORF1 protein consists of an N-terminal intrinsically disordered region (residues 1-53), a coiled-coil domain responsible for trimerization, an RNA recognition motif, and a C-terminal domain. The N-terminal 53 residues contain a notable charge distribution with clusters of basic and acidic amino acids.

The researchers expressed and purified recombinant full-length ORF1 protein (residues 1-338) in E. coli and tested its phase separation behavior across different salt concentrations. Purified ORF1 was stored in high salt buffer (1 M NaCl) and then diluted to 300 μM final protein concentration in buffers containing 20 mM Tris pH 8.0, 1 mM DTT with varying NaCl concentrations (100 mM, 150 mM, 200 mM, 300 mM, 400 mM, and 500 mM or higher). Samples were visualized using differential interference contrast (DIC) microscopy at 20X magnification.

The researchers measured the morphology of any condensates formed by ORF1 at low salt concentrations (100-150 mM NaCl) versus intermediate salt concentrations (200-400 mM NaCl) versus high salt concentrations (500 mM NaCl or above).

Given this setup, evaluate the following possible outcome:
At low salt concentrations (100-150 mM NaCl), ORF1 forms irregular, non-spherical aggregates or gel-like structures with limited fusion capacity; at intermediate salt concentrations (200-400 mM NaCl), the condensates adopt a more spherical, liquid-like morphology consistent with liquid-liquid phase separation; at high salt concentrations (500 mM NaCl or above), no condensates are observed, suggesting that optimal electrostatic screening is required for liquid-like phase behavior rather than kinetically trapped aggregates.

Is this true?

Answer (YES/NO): YES